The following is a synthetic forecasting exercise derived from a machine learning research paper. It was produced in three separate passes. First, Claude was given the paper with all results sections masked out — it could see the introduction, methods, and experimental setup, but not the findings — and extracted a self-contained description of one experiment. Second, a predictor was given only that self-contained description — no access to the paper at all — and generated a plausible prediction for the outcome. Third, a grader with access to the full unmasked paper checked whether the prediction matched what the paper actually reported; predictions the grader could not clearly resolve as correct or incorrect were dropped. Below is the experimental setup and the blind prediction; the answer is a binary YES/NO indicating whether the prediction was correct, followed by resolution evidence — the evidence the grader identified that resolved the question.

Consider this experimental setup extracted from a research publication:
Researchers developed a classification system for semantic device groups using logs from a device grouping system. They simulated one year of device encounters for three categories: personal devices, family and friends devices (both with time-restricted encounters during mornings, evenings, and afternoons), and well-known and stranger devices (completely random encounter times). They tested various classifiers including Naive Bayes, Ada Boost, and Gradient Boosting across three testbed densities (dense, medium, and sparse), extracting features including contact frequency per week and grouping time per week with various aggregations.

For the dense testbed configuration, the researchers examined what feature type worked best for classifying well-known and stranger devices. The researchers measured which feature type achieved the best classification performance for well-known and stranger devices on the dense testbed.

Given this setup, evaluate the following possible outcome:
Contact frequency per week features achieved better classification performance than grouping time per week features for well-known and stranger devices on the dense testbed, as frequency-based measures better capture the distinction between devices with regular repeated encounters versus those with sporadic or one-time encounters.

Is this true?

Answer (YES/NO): NO